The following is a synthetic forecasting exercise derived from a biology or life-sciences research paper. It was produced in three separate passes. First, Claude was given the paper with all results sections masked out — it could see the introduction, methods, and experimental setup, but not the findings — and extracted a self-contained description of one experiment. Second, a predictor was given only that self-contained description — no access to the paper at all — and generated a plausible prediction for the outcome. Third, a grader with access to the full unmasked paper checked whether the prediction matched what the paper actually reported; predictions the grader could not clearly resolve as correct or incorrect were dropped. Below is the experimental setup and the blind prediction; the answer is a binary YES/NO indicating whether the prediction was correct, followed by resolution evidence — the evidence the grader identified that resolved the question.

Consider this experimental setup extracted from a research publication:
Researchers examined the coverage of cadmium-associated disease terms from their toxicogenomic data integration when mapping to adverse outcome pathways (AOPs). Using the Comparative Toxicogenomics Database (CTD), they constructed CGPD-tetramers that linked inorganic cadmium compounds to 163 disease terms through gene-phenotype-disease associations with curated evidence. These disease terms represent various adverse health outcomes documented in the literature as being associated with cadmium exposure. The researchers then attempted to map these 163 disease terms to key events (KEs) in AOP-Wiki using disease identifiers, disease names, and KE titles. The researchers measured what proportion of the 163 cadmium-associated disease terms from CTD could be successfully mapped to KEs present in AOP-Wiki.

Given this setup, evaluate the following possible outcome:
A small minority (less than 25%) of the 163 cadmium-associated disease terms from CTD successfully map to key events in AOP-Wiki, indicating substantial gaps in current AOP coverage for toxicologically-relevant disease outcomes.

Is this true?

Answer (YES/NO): NO